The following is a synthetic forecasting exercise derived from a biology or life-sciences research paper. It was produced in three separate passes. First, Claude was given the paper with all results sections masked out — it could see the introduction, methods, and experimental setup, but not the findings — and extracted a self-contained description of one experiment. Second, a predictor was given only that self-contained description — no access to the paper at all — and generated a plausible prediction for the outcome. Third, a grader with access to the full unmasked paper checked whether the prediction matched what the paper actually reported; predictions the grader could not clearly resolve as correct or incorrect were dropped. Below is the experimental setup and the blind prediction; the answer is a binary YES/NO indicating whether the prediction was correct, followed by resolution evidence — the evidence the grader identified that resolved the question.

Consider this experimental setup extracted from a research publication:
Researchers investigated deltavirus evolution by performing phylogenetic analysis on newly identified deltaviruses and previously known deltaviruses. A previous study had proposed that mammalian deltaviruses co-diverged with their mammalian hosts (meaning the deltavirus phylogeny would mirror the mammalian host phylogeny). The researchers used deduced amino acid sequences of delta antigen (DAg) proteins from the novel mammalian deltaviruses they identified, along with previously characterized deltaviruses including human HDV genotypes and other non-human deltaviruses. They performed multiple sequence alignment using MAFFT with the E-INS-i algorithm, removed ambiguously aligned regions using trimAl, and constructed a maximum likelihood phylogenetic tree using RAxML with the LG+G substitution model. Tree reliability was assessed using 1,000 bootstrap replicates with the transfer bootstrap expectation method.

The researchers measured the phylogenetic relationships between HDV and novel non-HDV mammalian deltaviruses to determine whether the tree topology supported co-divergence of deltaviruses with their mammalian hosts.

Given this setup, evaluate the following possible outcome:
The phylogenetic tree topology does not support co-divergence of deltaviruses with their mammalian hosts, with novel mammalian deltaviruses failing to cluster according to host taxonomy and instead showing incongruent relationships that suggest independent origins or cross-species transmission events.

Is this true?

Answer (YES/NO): YES